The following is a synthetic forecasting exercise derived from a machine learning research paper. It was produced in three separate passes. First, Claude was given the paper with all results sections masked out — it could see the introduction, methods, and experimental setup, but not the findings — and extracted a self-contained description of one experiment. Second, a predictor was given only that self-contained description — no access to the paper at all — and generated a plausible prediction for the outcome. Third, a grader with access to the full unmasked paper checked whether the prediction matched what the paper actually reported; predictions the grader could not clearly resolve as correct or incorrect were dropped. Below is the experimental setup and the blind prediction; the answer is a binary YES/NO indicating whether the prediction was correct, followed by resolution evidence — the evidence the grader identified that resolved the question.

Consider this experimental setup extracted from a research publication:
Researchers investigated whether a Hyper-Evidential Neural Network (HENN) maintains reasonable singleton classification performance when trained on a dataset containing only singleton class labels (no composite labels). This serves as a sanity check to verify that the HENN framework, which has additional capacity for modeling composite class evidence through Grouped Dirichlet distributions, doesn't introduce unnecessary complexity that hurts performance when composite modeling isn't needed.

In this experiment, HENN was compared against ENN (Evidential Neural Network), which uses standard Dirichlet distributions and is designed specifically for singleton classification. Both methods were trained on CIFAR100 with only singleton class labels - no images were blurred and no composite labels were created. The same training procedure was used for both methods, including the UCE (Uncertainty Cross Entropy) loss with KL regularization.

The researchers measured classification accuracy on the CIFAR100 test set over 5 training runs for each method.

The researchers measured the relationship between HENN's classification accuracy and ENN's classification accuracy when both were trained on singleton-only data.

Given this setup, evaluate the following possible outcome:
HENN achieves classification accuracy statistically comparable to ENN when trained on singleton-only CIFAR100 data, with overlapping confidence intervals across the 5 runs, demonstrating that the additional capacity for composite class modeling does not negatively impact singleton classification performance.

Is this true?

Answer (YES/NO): YES